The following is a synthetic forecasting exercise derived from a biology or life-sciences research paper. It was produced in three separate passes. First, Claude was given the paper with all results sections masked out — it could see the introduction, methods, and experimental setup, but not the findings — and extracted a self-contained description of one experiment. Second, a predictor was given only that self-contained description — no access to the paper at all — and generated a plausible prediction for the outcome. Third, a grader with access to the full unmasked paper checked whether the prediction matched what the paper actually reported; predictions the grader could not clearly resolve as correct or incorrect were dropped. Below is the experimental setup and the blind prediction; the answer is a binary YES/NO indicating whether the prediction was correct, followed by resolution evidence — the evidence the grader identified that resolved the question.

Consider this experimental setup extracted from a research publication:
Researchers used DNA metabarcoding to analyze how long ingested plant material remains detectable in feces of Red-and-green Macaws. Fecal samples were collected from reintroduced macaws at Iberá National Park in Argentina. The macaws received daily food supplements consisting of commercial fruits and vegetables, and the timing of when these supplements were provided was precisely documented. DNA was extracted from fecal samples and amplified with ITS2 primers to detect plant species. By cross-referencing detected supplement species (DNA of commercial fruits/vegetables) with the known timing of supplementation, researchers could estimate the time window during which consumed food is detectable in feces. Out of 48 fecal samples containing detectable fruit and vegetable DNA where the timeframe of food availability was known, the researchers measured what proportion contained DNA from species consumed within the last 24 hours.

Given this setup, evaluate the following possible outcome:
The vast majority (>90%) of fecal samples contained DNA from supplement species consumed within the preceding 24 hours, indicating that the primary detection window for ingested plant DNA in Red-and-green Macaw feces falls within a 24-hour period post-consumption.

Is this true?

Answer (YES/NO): YES